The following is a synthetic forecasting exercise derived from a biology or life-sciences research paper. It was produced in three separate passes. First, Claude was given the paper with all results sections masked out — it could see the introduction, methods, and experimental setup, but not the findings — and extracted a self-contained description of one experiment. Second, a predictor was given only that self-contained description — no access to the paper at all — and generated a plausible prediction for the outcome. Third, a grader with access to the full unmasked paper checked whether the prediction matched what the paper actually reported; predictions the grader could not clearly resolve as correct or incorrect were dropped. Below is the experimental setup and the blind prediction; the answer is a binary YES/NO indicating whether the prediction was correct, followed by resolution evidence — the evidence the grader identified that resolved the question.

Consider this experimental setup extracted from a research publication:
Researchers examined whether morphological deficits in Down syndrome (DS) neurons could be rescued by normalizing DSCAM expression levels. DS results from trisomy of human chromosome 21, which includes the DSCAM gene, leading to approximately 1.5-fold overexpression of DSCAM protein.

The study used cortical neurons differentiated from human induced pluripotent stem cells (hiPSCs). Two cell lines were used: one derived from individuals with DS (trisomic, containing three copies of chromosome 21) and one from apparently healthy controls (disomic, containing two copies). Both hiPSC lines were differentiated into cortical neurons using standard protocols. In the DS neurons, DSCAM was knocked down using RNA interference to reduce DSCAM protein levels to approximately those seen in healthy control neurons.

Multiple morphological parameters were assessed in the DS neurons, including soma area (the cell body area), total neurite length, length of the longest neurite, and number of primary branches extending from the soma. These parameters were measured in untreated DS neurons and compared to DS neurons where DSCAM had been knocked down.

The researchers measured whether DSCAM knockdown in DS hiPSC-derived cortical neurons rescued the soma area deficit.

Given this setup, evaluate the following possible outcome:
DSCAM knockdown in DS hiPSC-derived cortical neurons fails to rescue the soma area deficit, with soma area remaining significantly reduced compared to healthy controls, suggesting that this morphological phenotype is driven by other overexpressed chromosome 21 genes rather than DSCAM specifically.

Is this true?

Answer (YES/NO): NO